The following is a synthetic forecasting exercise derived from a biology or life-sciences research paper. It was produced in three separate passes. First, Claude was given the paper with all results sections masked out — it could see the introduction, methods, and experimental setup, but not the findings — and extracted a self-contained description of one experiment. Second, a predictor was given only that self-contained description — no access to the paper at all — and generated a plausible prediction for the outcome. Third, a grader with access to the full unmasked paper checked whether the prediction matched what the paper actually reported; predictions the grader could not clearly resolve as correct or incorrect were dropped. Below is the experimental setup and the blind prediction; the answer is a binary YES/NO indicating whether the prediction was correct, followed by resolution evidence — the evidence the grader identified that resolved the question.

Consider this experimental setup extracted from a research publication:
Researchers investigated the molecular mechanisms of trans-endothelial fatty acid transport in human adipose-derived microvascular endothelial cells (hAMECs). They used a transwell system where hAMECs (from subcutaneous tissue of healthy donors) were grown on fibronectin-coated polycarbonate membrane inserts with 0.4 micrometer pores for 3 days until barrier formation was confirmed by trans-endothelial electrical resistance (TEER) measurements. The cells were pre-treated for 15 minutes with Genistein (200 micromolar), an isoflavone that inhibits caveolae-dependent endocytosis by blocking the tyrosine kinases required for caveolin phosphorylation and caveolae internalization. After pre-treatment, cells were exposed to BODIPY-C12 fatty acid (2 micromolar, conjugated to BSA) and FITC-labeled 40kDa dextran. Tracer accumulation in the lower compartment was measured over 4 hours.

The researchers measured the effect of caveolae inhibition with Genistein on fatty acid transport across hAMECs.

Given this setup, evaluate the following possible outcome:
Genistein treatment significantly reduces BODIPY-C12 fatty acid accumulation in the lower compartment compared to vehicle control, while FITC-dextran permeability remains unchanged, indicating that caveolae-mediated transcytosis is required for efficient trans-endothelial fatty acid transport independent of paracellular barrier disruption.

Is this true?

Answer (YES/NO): NO